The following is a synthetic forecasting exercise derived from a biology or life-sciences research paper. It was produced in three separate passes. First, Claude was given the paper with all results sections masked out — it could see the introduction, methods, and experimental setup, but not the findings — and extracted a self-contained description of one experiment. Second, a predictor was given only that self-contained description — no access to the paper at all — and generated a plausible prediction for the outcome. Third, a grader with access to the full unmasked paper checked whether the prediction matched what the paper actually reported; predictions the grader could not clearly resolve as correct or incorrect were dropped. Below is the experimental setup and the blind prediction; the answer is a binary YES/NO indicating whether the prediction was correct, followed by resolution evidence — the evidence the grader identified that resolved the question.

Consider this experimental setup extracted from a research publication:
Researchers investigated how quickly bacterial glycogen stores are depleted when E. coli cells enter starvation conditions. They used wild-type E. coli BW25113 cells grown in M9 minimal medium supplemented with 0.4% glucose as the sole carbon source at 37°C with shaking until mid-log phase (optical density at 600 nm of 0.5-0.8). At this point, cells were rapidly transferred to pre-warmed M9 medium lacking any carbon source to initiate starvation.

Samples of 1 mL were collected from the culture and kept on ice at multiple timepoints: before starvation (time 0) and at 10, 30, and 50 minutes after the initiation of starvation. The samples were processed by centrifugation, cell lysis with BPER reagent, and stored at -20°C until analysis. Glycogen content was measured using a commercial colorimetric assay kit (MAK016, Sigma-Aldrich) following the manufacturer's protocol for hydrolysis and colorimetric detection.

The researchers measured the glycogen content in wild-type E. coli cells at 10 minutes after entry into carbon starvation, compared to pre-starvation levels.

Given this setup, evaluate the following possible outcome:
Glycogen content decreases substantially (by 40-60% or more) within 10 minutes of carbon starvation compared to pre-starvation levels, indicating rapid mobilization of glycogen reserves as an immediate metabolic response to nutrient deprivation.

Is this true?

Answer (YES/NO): YES